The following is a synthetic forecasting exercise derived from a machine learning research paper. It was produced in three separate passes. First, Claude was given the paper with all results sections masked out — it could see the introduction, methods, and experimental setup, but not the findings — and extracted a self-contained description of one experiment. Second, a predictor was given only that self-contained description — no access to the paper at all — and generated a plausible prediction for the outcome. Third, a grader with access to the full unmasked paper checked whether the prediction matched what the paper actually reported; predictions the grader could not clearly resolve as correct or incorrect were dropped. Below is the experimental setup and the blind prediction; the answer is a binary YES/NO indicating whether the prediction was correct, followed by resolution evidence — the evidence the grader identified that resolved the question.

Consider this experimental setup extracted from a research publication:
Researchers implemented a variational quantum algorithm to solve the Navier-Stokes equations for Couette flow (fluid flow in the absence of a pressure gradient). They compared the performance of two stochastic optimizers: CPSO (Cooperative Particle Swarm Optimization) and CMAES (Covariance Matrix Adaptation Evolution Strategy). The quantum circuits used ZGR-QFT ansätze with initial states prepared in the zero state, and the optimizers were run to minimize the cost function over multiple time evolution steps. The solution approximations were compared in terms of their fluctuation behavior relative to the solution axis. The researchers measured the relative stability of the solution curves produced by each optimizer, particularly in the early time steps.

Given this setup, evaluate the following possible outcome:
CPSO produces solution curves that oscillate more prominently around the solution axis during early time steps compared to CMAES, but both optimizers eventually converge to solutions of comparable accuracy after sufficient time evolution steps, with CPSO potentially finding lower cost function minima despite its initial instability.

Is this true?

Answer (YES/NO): NO